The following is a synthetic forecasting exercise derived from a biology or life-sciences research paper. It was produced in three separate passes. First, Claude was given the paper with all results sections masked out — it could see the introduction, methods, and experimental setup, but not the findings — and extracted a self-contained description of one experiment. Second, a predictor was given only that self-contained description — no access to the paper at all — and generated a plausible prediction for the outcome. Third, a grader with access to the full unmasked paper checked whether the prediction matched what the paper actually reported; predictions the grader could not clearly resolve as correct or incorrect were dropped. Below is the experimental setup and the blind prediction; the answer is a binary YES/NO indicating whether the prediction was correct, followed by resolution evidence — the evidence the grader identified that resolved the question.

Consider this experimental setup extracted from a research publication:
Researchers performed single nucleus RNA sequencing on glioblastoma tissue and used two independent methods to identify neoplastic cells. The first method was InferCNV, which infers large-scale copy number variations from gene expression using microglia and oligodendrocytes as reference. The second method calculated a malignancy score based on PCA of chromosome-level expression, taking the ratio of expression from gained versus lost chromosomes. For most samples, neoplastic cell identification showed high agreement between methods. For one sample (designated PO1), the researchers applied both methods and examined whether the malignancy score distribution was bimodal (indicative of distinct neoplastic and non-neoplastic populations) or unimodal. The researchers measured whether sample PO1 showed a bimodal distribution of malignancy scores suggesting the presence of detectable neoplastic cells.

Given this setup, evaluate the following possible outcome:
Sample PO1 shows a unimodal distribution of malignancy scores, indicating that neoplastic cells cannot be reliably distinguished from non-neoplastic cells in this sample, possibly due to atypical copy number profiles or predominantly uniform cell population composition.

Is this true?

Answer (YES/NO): YES